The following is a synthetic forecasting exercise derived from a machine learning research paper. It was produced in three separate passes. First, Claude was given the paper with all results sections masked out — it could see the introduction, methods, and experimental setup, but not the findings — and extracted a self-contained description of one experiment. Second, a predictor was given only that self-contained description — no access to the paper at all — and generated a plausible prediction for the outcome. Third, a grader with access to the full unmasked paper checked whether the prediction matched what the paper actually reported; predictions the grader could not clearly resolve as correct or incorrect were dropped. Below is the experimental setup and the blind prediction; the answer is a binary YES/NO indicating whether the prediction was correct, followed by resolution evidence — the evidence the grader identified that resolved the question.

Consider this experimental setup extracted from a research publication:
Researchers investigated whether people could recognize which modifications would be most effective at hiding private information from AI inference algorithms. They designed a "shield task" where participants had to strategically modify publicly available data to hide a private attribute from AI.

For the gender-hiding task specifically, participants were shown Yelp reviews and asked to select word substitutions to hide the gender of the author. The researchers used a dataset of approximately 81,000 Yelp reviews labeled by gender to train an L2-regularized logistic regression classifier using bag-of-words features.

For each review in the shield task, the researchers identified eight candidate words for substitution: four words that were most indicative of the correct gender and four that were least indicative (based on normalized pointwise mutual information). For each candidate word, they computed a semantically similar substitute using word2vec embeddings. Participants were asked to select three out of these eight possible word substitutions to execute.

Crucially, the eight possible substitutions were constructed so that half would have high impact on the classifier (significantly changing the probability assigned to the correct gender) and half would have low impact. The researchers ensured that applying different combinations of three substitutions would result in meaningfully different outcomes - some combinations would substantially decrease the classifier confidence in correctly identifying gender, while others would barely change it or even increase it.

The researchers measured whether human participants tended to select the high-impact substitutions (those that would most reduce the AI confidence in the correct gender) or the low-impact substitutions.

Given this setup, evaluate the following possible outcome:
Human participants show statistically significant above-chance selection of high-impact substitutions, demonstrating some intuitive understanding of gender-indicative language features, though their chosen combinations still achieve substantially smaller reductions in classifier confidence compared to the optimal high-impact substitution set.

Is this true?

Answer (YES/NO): NO